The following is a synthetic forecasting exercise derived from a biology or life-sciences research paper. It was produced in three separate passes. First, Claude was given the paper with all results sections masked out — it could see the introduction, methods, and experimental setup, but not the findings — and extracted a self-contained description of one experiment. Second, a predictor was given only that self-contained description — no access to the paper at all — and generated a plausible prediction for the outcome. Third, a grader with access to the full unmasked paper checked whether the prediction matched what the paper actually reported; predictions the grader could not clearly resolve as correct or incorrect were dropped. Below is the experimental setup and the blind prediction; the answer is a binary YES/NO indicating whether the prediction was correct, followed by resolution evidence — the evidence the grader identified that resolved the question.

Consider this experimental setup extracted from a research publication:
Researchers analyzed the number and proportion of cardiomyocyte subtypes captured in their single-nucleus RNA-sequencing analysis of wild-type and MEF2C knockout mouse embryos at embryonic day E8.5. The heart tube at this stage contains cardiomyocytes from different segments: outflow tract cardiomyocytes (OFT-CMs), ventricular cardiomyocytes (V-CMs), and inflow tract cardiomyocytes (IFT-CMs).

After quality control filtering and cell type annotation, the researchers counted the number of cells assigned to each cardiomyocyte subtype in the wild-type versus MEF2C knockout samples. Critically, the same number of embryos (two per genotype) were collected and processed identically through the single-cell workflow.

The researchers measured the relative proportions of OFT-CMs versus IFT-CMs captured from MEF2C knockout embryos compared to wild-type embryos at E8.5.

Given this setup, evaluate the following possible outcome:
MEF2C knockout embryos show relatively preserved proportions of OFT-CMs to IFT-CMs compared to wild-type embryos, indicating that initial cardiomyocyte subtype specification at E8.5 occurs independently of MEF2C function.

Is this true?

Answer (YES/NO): NO